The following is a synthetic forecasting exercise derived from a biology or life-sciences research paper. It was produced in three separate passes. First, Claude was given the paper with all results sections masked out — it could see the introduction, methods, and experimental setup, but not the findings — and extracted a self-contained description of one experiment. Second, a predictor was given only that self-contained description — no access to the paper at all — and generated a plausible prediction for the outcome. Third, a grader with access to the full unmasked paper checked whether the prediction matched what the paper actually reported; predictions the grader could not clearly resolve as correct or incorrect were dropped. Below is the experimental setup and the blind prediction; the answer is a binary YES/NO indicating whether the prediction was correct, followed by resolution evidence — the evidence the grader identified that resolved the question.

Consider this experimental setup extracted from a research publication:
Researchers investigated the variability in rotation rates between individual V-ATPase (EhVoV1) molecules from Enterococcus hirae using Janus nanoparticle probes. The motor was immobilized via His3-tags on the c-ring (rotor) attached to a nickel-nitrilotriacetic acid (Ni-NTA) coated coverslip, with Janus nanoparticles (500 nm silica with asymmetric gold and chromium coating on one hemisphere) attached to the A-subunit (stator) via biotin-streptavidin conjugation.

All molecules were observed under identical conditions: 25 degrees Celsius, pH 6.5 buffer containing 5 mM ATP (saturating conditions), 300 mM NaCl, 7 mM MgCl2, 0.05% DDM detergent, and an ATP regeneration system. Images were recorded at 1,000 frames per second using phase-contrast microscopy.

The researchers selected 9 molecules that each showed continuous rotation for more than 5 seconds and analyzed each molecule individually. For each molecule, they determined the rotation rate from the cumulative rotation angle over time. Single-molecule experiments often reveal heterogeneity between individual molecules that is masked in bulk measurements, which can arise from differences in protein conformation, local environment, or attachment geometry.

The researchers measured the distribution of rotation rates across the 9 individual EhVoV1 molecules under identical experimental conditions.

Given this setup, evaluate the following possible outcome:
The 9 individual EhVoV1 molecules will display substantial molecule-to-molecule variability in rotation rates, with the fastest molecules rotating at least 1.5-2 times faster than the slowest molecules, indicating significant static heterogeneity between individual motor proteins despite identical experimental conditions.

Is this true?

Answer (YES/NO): NO